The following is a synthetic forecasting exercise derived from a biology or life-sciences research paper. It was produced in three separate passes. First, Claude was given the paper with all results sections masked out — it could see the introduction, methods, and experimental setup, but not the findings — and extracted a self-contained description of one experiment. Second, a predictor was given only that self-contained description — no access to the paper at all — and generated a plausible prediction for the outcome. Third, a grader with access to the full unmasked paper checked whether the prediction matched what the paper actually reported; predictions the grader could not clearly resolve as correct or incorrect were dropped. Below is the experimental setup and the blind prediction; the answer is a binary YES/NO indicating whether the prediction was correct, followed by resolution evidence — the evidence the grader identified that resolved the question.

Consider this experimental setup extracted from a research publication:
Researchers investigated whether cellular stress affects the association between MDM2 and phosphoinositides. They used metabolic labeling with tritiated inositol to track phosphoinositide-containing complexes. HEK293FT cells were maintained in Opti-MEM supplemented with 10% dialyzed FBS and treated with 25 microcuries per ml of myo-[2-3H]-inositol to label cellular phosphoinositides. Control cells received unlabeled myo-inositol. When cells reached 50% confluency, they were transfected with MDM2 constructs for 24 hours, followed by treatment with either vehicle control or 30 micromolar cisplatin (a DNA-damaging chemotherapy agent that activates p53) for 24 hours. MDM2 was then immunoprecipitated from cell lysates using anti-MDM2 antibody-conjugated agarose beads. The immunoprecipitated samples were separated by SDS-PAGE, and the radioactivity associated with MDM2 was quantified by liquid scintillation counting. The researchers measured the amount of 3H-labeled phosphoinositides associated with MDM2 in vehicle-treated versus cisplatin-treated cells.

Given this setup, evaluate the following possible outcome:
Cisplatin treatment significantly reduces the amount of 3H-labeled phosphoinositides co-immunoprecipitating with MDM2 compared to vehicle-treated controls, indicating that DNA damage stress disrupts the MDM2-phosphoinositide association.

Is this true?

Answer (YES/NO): NO